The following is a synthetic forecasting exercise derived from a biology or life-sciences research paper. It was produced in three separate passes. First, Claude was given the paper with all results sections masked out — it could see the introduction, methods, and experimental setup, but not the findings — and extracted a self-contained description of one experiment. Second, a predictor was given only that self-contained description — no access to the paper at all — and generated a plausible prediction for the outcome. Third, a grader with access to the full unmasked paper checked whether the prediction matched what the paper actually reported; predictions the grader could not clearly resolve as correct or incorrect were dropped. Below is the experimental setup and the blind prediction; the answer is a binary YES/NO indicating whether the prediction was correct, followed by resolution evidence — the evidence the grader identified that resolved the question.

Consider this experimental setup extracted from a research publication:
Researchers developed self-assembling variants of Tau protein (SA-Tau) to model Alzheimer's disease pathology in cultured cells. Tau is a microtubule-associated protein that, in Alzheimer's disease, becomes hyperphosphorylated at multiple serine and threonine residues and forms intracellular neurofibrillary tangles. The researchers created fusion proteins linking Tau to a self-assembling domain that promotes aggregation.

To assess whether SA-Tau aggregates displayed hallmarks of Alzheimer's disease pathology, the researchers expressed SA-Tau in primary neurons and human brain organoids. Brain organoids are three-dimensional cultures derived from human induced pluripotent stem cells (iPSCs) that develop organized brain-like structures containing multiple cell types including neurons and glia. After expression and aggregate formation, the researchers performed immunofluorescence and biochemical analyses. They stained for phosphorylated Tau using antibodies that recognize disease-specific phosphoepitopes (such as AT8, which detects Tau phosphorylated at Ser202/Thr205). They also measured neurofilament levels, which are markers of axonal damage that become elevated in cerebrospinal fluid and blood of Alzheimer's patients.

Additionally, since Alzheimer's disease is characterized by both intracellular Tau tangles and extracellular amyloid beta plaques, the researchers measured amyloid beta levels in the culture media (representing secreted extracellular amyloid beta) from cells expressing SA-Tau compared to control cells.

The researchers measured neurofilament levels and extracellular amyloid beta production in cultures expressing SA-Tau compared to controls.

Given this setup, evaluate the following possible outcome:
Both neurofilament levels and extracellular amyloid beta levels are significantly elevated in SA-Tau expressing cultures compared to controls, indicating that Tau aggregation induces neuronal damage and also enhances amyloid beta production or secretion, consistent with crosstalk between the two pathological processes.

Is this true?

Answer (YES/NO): YES